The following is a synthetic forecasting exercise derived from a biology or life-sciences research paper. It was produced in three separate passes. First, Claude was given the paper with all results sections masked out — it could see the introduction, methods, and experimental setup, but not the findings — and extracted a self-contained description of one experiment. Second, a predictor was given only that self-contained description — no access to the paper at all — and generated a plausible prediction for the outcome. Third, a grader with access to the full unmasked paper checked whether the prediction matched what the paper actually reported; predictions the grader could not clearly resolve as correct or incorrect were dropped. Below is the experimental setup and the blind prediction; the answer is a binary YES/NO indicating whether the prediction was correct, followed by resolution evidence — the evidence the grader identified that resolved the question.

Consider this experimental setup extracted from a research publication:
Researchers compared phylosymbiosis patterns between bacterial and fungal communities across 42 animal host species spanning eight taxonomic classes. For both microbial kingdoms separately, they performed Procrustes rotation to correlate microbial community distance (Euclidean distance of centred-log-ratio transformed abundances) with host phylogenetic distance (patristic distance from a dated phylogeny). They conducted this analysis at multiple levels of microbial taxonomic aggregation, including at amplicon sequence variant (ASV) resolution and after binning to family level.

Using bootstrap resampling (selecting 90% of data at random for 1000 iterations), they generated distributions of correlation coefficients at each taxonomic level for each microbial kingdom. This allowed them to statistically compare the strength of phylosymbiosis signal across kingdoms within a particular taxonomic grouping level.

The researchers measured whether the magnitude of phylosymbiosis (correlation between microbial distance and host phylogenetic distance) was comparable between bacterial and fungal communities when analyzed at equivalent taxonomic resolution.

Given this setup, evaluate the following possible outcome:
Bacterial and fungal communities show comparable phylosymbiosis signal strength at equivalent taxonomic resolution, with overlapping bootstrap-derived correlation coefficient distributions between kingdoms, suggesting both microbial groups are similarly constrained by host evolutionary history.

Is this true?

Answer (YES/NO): NO